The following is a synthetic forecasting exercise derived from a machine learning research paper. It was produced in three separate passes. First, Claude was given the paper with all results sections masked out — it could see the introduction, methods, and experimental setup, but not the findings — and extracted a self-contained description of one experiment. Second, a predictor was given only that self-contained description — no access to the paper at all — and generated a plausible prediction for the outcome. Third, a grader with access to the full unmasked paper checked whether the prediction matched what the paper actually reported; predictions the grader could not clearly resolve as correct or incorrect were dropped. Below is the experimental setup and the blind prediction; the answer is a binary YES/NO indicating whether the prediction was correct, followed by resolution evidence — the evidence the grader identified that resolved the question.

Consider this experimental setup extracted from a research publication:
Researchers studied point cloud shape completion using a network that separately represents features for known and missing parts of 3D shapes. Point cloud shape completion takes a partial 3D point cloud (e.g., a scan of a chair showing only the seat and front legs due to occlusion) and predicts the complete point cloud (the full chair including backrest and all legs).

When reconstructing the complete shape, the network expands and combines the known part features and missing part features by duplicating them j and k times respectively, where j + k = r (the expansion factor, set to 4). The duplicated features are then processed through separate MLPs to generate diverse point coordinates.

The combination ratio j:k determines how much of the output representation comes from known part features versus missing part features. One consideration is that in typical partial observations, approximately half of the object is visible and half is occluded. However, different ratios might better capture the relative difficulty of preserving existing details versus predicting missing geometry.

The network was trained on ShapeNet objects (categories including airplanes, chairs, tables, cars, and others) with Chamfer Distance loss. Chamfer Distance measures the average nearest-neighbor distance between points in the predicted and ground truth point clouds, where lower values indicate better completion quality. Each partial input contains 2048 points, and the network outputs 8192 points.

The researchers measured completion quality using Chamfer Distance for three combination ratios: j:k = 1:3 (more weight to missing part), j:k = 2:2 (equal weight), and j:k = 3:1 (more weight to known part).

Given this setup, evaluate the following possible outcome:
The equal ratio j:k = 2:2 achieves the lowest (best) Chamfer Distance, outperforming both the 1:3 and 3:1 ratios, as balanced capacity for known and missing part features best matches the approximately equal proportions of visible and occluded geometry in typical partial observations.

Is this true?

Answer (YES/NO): YES